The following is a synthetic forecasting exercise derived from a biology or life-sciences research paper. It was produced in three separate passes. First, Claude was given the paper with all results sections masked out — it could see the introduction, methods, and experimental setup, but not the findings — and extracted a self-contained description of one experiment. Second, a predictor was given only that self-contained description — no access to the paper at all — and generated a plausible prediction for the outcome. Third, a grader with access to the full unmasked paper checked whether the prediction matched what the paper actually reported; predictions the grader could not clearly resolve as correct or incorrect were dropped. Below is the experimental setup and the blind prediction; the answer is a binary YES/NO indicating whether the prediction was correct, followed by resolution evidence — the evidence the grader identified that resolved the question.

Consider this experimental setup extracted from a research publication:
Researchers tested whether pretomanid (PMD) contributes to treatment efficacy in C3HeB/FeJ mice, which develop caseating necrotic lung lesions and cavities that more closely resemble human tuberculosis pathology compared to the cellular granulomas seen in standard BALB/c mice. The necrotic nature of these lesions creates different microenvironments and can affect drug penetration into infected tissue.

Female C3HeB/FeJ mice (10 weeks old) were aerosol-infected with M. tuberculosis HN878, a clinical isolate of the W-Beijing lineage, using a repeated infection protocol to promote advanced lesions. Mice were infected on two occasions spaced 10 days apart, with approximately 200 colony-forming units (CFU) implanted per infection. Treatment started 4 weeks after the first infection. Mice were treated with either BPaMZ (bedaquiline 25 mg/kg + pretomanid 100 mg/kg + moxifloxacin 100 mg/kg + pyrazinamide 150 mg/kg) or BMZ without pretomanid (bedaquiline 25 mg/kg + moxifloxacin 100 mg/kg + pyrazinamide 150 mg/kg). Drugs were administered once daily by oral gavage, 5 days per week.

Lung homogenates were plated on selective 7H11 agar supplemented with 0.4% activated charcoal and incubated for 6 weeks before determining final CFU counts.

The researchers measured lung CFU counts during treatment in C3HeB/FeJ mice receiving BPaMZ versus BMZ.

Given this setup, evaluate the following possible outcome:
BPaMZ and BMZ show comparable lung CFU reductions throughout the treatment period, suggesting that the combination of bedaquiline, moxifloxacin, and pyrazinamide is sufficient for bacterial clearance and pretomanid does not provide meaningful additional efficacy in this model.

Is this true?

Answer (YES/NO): NO